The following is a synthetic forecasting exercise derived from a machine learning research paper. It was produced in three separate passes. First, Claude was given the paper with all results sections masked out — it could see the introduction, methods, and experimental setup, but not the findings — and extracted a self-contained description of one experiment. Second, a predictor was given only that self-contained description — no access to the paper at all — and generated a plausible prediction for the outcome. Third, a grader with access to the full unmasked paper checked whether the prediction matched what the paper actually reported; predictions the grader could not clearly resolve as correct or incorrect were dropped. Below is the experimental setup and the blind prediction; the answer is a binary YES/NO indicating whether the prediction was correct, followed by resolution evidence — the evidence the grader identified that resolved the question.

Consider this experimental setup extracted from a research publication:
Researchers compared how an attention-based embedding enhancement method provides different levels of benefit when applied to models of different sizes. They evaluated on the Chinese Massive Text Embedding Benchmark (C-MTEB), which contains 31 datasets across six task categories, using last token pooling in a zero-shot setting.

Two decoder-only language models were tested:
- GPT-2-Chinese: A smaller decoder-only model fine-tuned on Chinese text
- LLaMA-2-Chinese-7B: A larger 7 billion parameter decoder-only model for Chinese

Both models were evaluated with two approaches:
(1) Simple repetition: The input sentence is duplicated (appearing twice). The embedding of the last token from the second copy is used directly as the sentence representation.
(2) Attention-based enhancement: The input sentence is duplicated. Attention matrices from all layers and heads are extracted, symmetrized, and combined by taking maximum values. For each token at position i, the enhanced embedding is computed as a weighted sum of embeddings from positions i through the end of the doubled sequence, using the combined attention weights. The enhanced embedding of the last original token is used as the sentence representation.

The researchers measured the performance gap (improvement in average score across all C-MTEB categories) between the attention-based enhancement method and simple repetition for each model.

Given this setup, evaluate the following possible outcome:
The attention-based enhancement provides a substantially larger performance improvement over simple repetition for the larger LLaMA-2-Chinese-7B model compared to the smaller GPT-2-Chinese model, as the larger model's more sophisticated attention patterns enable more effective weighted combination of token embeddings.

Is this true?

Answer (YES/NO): NO